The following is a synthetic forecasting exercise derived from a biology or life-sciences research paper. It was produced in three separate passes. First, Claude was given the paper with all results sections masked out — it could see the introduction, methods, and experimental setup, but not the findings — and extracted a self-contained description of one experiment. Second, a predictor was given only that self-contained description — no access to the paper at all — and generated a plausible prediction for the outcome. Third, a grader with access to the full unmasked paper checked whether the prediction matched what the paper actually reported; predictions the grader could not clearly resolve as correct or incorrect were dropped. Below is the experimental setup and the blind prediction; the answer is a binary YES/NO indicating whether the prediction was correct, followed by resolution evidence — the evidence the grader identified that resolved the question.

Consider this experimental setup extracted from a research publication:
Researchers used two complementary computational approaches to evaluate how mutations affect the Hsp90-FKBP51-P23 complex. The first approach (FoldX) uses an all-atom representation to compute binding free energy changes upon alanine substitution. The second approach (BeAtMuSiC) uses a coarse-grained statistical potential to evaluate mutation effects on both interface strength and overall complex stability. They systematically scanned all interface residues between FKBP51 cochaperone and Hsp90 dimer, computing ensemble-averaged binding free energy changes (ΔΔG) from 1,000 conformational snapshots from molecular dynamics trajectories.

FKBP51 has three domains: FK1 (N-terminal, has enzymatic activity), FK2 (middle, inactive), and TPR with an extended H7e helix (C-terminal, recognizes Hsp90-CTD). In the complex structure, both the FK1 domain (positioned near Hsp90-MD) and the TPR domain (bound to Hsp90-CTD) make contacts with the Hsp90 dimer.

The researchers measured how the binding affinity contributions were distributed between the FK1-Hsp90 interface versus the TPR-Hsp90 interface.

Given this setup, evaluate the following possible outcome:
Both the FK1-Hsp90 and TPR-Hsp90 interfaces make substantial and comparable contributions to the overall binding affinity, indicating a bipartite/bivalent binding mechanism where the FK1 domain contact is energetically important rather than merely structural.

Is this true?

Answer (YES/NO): NO